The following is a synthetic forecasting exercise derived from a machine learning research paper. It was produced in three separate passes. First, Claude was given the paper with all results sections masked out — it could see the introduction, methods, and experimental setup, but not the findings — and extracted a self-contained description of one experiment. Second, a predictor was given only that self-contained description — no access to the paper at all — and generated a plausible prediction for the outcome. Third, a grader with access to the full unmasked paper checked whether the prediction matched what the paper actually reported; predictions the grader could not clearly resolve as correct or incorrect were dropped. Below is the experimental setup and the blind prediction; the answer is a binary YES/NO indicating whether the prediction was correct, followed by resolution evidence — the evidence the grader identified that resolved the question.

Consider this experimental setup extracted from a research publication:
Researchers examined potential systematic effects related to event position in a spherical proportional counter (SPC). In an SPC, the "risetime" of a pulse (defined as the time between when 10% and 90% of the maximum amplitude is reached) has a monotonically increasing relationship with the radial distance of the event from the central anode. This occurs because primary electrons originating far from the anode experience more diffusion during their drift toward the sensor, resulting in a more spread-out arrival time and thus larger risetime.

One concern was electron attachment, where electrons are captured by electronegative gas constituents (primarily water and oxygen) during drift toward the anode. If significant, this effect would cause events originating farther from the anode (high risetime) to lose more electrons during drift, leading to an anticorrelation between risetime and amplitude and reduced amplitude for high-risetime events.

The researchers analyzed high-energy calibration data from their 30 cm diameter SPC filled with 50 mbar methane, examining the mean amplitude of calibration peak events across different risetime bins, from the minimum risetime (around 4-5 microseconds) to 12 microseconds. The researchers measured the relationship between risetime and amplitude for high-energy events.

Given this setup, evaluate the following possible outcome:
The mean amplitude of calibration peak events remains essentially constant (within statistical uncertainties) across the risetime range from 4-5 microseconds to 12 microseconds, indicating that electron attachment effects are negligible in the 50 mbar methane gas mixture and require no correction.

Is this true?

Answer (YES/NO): NO